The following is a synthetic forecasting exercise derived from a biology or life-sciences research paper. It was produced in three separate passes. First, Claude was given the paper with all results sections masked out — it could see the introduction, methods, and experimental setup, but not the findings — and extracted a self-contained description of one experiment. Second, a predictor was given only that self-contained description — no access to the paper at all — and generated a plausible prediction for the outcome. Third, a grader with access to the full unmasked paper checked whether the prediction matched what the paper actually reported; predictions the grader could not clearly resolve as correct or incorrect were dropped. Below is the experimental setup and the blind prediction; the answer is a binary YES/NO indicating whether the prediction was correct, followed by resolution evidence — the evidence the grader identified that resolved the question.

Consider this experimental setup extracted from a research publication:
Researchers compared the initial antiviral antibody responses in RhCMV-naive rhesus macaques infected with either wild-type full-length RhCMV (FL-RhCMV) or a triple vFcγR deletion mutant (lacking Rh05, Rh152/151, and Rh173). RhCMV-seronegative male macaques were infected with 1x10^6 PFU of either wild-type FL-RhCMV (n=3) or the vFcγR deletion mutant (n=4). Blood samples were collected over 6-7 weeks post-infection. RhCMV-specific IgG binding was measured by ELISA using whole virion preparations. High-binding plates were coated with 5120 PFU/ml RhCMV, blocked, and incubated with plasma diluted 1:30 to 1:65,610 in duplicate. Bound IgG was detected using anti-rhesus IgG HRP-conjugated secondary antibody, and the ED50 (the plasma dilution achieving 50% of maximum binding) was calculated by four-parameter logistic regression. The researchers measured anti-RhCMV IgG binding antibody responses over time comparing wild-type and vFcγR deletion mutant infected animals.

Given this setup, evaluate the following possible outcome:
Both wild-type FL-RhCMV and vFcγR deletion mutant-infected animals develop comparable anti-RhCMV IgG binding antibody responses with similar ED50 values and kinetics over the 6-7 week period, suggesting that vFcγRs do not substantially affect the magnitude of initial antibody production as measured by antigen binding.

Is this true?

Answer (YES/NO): YES